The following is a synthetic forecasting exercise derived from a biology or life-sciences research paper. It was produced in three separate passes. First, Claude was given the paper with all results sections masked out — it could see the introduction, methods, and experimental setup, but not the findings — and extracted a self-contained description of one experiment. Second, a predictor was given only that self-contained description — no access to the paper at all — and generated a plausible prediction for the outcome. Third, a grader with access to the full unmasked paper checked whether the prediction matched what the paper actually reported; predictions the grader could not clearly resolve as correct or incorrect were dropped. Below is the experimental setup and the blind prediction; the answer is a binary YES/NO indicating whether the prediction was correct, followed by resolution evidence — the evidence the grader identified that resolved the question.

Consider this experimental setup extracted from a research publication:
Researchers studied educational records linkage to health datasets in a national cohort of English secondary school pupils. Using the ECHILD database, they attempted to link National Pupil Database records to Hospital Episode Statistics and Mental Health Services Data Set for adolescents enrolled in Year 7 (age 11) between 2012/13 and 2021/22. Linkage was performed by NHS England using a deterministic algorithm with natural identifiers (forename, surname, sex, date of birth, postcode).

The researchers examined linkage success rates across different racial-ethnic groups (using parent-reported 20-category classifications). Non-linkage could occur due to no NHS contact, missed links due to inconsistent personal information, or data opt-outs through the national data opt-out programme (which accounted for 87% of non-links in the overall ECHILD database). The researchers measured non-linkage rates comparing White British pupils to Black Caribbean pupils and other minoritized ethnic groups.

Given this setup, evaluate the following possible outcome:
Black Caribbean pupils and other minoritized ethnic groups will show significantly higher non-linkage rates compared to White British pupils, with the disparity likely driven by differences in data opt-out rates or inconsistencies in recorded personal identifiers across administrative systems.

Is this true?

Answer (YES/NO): YES